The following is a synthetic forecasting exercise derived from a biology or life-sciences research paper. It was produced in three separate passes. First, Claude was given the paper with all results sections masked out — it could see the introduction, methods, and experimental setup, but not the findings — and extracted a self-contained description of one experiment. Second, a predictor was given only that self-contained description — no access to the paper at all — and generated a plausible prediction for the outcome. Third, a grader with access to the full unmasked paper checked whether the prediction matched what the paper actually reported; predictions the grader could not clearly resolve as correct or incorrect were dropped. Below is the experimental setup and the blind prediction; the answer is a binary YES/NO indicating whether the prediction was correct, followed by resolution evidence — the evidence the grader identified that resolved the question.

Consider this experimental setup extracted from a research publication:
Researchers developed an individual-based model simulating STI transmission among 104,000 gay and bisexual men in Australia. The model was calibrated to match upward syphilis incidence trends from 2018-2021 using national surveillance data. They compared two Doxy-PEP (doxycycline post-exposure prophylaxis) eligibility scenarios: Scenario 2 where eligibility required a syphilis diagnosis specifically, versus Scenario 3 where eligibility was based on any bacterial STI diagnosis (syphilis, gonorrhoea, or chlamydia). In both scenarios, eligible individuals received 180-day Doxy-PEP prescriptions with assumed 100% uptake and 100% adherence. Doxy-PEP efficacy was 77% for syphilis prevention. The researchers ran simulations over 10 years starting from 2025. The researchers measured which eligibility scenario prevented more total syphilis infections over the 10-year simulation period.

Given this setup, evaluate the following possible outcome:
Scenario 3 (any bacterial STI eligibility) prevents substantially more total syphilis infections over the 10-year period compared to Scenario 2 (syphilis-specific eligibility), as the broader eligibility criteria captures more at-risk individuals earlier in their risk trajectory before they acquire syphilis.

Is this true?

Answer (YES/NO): YES